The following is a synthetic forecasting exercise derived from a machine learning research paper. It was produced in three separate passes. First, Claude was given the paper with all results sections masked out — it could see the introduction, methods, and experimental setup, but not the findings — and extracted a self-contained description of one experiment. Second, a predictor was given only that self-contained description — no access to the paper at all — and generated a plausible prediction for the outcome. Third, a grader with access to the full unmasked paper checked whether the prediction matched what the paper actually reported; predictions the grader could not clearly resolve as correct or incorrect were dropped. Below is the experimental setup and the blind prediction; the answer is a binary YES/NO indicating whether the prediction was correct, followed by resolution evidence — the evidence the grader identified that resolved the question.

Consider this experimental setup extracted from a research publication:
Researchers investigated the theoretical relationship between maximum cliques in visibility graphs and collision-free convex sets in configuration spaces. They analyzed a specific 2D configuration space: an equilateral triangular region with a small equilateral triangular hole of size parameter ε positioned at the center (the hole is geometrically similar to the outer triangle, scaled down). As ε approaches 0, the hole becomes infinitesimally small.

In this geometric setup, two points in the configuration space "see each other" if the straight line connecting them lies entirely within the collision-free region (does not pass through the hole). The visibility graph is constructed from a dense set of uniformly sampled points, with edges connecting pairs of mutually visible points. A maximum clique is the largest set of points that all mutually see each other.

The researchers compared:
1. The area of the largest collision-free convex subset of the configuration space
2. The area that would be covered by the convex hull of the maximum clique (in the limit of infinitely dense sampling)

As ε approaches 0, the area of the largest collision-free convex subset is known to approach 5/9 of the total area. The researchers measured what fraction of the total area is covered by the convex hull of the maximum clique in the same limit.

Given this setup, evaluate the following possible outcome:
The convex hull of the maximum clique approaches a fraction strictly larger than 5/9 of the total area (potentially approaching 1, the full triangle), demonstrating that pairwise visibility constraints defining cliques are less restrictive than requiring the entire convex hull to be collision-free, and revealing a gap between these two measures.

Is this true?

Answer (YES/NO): YES